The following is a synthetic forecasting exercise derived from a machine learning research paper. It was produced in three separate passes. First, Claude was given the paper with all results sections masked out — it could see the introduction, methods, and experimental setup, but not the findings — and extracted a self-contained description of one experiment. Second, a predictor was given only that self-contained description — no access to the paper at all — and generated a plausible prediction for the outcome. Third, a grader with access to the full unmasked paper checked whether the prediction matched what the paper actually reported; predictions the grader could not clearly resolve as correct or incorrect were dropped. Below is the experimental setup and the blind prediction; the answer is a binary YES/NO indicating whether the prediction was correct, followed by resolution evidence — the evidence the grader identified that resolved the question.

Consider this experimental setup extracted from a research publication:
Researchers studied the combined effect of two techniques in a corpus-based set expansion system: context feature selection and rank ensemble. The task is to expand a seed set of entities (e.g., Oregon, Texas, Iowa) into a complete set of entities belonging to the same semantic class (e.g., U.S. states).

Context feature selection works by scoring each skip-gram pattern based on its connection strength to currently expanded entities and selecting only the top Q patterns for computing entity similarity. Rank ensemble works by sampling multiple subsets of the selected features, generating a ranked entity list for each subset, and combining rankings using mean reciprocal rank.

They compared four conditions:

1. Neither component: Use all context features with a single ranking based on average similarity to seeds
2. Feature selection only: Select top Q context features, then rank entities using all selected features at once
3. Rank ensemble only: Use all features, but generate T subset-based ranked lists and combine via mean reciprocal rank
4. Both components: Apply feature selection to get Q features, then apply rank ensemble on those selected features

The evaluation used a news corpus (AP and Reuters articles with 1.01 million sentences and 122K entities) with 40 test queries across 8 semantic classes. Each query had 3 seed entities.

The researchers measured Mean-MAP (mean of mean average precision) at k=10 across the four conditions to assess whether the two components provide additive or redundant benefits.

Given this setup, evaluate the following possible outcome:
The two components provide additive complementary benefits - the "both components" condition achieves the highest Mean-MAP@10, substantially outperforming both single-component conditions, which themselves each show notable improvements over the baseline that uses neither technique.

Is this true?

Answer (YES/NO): YES